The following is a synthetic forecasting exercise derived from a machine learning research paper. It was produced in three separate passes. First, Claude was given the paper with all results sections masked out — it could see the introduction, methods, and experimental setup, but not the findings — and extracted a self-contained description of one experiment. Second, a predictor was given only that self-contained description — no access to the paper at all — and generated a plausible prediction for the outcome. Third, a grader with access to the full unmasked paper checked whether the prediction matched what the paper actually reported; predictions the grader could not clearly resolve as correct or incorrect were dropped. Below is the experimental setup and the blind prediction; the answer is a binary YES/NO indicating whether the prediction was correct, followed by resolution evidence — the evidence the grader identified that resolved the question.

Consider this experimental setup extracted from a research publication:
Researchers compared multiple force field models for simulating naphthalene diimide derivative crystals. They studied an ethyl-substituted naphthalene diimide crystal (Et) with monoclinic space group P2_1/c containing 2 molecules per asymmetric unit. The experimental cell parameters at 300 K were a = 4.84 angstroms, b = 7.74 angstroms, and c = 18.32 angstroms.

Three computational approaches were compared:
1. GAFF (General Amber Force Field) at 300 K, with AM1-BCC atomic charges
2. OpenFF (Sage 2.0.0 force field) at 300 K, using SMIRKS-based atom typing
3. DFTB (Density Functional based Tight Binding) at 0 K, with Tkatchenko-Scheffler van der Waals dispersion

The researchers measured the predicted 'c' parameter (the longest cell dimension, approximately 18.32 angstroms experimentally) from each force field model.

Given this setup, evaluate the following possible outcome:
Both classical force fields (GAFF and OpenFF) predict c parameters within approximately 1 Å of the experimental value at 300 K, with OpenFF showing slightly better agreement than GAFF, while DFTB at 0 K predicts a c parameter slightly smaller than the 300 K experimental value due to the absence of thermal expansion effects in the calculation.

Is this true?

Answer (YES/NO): NO